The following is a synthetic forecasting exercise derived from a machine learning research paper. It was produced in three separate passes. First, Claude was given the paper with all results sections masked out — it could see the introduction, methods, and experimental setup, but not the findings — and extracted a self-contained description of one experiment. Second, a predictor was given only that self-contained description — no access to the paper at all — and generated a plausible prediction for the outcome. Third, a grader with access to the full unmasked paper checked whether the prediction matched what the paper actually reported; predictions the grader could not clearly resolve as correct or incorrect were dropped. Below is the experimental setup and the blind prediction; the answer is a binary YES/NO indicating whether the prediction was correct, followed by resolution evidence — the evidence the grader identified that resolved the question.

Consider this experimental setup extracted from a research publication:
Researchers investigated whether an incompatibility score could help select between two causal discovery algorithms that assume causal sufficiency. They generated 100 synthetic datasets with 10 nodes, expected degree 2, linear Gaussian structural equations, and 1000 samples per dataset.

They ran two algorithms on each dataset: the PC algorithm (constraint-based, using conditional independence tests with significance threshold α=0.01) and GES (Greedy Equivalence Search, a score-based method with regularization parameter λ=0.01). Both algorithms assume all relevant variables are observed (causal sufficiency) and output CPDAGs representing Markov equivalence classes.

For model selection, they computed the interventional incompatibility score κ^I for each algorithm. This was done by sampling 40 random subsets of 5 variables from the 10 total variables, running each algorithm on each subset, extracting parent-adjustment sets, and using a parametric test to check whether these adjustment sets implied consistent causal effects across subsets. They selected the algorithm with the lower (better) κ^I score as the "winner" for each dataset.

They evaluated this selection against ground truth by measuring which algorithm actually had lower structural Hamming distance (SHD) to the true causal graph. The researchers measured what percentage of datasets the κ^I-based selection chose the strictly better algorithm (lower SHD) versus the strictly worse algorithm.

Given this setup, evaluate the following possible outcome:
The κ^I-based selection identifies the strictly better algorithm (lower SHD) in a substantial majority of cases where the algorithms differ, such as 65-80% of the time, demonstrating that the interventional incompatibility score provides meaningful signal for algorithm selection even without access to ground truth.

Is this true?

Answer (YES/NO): NO